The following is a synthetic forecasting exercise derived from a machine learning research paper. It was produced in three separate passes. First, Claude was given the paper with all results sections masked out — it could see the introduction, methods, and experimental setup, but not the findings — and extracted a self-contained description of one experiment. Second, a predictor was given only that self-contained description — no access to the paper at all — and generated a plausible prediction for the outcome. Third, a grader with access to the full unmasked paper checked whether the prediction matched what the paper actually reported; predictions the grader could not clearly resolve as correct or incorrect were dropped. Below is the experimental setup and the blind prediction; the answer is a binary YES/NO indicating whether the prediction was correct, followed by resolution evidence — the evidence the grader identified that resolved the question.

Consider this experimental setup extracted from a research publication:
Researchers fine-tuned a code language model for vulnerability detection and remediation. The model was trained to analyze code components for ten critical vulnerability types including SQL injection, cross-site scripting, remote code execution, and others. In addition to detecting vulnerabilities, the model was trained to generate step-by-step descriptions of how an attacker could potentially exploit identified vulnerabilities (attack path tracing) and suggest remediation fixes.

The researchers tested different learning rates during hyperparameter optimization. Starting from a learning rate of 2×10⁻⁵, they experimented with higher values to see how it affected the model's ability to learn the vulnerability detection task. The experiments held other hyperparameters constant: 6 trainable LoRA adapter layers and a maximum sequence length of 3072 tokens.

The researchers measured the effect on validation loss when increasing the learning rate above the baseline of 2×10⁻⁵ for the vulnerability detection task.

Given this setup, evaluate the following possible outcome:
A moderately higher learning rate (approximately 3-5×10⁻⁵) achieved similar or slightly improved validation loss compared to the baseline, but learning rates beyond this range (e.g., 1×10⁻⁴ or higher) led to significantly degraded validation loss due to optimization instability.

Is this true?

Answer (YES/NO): NO